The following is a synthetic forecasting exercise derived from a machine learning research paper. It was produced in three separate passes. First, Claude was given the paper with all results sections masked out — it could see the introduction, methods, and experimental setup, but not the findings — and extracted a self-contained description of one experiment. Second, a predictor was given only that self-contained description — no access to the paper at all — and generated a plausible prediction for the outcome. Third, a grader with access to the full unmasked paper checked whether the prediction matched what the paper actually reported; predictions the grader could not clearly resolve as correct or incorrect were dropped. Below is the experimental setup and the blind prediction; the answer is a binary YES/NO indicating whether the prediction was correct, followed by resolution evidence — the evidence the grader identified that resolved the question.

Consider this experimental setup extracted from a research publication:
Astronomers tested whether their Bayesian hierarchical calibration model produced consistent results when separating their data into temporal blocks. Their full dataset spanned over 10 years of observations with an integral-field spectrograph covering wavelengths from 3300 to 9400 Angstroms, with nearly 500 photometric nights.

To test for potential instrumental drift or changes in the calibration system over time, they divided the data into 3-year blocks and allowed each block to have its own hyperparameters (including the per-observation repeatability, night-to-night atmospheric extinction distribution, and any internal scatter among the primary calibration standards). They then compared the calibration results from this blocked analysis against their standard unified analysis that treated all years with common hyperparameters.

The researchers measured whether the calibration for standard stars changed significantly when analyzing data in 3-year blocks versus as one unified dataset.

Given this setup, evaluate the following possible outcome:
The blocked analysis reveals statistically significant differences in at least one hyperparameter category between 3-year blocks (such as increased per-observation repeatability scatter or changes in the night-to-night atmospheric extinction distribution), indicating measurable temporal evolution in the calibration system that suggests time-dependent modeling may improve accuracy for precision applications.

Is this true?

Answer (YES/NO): NO